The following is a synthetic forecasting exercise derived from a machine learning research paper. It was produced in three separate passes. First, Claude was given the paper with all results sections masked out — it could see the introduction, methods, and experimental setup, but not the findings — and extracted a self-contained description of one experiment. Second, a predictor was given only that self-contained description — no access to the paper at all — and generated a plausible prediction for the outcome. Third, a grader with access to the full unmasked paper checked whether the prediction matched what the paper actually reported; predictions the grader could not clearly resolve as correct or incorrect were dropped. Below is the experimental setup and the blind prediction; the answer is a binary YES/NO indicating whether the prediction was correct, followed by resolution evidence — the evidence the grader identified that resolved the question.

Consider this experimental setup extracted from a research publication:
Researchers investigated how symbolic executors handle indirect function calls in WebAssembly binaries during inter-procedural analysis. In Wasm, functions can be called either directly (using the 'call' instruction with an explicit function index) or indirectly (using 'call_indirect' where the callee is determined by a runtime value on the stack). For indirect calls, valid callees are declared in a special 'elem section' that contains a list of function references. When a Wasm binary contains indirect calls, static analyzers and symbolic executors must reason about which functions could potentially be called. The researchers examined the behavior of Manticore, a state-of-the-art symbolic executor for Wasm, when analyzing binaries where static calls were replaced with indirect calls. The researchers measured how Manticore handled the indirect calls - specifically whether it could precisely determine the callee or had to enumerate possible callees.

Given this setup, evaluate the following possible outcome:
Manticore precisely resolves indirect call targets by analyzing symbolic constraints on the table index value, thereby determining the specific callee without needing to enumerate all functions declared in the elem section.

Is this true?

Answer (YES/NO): NO